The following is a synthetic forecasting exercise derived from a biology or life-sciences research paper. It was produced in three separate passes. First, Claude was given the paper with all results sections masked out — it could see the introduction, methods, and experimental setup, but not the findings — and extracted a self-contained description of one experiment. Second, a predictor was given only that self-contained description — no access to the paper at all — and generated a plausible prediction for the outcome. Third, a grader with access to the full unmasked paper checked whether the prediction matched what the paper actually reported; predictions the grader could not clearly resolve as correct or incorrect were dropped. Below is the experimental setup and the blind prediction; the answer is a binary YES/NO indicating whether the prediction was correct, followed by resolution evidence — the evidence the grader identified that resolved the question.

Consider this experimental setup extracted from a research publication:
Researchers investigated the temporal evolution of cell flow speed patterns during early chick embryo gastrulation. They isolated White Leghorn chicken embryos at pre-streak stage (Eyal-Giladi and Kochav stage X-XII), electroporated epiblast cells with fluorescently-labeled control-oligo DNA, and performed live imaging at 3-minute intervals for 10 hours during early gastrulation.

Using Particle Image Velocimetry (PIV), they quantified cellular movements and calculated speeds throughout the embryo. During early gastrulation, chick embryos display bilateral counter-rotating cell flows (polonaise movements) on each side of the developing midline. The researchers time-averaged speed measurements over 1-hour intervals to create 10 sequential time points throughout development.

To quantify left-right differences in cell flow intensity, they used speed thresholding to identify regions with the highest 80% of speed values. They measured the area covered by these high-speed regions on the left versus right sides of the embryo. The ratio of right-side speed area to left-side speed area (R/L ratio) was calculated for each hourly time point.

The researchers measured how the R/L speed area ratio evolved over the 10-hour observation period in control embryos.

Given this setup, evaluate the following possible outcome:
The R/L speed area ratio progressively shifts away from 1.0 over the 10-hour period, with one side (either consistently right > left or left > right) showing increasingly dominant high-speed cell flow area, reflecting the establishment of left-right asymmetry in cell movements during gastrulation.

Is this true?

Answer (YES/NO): NO